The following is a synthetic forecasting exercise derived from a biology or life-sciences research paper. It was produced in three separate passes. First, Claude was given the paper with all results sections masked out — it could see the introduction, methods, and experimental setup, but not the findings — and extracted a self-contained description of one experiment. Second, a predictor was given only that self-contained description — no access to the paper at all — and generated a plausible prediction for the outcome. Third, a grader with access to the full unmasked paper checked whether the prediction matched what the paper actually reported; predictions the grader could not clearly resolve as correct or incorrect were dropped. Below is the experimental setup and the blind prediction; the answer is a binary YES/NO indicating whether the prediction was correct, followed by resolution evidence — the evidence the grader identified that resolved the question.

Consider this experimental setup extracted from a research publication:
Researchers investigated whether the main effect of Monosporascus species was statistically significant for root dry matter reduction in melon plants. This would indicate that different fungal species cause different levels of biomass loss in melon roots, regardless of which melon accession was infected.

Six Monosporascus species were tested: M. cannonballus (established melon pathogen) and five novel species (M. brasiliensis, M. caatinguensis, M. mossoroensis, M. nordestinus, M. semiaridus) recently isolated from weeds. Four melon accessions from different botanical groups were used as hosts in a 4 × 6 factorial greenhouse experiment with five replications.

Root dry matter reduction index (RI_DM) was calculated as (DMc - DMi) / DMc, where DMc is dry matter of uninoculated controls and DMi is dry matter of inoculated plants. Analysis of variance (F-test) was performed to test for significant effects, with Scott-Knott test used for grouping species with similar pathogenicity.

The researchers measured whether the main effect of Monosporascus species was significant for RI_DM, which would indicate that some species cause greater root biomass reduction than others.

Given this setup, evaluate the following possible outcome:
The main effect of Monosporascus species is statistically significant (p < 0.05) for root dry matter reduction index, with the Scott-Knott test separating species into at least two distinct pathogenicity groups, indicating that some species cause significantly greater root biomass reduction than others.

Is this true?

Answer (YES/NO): NO